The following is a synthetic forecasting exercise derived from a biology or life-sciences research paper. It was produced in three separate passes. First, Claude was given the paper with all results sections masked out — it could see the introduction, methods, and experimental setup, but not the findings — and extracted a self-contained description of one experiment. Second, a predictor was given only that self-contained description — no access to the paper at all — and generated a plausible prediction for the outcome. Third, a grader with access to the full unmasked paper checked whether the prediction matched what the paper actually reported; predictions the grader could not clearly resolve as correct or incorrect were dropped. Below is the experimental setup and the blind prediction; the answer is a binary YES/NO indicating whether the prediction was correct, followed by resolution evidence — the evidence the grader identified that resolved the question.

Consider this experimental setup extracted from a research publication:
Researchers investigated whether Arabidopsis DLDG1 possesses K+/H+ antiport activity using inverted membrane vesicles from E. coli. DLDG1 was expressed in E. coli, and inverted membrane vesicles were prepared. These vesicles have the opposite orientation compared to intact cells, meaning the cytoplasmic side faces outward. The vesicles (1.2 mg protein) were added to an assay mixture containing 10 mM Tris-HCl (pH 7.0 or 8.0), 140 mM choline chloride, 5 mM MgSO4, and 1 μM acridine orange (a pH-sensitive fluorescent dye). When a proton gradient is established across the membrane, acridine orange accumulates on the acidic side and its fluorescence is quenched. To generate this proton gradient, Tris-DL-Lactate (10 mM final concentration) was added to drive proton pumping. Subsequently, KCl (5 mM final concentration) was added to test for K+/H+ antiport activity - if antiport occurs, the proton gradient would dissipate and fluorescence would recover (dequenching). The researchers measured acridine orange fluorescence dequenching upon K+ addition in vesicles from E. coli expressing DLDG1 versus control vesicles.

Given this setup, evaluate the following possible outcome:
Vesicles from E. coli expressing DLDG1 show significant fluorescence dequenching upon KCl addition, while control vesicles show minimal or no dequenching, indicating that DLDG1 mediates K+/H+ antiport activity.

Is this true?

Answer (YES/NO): YES